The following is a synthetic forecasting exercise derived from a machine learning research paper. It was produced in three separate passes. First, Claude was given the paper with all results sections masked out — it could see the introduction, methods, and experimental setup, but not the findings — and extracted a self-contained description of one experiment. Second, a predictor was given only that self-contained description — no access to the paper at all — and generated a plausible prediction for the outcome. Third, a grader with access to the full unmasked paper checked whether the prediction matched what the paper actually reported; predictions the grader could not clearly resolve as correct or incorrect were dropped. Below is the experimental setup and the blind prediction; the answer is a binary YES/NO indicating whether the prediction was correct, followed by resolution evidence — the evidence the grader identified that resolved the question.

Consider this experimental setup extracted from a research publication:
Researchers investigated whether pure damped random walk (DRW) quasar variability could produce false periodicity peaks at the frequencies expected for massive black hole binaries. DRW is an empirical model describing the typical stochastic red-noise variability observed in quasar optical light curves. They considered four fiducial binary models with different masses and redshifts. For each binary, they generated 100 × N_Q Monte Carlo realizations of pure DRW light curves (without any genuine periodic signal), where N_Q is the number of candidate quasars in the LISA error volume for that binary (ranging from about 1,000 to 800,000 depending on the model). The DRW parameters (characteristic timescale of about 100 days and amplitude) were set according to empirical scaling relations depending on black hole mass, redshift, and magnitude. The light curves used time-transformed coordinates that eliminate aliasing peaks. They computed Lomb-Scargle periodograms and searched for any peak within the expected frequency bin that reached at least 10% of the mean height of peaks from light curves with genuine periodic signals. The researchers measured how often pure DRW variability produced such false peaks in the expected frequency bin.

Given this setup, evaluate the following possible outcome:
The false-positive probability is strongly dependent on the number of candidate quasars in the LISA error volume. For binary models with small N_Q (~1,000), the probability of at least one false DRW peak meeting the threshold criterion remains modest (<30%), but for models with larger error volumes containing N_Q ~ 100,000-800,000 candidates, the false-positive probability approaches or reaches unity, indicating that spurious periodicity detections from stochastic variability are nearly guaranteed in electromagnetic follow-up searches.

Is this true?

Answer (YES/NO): NO